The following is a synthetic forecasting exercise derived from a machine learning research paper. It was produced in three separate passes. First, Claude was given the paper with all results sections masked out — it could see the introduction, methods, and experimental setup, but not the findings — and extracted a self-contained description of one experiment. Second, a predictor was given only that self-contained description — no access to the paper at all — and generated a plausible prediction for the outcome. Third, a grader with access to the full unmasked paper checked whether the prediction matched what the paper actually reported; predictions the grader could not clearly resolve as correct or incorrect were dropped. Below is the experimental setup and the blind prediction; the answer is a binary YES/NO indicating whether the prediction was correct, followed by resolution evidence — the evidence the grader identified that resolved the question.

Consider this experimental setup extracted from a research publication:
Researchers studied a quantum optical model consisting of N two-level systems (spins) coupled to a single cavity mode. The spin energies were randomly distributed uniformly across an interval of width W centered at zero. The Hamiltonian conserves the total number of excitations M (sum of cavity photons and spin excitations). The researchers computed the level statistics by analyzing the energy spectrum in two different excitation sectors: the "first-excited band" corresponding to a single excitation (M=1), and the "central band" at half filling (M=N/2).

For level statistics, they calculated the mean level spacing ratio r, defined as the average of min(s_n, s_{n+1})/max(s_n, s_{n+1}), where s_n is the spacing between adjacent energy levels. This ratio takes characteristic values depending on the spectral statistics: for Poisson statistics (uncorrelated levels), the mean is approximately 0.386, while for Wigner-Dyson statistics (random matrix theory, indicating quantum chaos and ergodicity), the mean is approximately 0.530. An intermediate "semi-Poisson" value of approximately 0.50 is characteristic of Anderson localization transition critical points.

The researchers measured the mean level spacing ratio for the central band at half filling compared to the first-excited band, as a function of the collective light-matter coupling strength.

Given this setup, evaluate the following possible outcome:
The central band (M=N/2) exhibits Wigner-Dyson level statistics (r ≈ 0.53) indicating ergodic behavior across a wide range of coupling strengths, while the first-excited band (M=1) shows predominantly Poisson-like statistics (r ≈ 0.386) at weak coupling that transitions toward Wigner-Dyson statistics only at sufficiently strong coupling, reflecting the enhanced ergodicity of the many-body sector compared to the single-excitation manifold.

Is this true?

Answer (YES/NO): NO